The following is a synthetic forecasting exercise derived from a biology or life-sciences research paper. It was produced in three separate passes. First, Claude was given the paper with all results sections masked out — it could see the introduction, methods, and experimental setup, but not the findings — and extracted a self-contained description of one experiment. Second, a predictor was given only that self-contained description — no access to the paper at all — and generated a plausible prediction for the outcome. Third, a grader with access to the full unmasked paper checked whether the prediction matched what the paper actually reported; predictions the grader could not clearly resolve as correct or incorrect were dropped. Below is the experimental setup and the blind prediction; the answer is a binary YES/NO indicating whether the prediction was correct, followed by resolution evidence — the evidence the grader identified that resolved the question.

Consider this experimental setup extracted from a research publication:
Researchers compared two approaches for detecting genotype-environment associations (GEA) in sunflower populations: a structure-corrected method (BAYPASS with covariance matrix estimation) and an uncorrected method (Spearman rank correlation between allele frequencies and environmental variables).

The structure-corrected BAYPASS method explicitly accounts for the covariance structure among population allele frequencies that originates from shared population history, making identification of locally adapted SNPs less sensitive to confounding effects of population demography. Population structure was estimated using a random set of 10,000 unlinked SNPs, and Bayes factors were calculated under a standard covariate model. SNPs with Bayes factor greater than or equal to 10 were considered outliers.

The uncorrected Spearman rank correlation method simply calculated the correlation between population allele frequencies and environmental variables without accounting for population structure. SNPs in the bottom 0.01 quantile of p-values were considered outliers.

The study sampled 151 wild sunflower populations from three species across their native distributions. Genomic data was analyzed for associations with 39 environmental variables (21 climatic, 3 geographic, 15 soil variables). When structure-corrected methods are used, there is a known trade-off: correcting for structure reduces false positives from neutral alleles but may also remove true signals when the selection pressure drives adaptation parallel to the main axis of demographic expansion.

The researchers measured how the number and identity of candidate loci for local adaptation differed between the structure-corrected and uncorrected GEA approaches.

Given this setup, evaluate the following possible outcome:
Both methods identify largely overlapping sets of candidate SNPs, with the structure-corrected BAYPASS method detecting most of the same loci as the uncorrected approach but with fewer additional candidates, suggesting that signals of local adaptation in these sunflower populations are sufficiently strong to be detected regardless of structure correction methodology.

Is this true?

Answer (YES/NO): NO